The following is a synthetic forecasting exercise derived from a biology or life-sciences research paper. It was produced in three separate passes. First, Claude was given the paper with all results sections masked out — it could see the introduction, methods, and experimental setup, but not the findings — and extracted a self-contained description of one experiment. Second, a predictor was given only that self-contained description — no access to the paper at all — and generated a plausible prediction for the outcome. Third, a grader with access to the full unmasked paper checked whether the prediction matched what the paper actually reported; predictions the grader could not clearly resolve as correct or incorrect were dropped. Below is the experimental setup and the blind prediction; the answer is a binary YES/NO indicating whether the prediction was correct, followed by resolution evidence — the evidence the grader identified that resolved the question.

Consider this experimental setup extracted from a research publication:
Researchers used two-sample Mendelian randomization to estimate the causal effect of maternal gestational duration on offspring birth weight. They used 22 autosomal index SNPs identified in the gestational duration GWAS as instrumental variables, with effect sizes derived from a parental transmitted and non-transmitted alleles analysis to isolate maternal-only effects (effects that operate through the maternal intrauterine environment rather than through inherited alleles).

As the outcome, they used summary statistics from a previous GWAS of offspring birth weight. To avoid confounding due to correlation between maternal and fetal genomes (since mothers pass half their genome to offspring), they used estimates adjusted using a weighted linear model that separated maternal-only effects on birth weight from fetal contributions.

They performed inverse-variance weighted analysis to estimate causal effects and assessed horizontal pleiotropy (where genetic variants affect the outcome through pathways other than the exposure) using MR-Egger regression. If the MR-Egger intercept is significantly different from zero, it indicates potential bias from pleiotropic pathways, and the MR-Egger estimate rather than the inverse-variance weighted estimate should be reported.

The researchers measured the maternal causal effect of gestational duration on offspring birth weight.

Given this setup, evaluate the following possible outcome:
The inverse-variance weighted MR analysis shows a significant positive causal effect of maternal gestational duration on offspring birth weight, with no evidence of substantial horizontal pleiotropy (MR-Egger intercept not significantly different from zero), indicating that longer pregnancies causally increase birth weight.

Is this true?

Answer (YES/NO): YES